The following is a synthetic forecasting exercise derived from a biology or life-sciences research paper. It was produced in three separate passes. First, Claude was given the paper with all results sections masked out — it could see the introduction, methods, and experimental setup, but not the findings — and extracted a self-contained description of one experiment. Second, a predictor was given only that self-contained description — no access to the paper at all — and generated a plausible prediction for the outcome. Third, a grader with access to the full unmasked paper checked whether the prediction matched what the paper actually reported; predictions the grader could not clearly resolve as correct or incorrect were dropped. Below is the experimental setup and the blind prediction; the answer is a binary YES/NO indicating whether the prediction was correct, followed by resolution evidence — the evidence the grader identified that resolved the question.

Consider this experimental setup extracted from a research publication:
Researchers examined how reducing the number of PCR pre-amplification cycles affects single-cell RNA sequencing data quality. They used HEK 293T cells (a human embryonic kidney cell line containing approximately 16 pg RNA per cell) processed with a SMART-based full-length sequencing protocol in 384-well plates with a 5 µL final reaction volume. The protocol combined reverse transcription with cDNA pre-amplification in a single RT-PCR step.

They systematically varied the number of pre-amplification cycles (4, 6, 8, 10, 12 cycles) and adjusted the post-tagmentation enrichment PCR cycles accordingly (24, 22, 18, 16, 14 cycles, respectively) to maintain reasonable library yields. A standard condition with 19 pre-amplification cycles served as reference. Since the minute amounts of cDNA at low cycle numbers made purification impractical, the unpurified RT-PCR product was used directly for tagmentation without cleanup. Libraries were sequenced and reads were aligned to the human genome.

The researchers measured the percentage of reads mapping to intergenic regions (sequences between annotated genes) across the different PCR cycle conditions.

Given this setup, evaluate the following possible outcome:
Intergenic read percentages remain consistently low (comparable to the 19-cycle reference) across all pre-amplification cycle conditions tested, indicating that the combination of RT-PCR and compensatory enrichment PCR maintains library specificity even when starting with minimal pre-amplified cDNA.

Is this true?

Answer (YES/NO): NO